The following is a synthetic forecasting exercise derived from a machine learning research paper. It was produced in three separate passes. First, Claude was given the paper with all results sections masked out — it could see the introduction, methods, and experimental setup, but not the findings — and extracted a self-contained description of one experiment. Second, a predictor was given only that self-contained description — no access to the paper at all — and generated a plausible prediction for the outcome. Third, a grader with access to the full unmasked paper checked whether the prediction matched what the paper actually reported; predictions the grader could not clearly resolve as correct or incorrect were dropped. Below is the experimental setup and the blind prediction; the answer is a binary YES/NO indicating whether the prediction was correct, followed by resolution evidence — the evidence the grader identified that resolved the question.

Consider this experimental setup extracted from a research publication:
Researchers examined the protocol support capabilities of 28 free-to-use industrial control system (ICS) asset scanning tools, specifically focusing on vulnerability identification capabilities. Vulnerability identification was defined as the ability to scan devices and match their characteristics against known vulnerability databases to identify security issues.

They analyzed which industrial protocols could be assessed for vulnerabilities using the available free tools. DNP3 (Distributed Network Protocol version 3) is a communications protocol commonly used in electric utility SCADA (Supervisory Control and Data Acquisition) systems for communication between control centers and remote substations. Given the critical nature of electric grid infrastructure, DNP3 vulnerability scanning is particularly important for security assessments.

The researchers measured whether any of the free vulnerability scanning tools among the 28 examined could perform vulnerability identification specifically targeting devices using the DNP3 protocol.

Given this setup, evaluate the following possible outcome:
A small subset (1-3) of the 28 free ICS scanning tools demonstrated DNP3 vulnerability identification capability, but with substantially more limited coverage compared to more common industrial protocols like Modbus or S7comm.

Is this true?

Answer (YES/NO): NO